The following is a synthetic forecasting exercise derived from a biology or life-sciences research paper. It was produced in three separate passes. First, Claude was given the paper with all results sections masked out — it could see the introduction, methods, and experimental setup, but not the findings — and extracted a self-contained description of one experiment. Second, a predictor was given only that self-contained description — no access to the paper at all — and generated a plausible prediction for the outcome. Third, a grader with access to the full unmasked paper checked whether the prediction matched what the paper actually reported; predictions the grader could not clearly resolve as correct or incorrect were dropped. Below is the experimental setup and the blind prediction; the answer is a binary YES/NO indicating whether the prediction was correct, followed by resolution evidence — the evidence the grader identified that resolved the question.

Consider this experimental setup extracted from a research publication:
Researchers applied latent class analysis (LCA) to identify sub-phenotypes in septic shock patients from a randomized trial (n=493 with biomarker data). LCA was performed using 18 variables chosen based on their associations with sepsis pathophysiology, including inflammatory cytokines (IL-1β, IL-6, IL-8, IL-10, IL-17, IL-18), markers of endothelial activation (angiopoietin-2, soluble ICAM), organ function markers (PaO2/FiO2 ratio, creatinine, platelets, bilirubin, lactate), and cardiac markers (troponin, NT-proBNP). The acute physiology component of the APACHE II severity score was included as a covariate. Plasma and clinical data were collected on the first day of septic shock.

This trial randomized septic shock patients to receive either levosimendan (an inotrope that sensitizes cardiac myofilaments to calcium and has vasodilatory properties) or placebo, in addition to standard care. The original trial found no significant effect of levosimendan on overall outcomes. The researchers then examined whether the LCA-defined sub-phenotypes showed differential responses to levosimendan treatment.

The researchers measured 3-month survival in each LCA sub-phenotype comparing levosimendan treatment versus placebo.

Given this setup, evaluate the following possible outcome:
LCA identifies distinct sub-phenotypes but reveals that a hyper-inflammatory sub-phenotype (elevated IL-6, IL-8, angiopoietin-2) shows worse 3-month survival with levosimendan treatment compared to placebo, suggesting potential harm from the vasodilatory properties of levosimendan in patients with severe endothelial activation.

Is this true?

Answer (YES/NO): NO